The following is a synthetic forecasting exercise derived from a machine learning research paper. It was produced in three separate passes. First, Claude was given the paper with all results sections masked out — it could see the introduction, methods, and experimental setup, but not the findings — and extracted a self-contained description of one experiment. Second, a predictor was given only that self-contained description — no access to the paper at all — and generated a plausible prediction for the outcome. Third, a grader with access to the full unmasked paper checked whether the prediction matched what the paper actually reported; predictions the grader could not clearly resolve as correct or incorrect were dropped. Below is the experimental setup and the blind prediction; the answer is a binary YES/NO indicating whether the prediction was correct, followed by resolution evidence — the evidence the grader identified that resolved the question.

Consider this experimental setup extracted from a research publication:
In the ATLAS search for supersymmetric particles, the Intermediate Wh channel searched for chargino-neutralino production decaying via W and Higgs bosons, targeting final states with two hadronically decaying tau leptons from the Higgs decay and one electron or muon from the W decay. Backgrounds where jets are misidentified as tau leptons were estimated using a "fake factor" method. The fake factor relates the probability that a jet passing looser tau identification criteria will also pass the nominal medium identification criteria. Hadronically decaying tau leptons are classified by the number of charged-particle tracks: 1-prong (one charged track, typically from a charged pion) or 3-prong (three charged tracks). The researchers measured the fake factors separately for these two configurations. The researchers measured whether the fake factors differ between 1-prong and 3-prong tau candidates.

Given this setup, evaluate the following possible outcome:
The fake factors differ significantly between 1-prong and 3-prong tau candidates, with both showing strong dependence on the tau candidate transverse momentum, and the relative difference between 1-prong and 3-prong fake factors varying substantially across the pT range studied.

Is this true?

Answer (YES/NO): NO